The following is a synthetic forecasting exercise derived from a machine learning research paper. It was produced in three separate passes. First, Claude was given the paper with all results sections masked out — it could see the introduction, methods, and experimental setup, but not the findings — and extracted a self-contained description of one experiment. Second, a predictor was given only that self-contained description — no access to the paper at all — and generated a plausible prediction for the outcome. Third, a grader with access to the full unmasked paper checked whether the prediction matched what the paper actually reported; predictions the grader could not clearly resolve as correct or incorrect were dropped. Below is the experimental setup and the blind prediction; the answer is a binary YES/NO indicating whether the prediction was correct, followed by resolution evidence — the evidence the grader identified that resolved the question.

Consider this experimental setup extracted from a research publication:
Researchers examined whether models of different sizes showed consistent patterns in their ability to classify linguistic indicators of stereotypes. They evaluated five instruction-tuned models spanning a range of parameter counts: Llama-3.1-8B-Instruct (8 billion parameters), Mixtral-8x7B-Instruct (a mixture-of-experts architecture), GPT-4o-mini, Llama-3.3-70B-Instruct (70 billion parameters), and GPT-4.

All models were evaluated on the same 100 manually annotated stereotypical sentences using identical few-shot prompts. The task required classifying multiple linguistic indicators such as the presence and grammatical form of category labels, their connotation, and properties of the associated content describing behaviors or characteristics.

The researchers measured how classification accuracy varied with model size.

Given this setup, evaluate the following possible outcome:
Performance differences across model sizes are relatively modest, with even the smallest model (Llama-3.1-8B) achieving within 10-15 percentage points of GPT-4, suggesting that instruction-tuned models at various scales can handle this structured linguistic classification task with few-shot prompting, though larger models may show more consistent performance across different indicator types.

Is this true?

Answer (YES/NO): NO